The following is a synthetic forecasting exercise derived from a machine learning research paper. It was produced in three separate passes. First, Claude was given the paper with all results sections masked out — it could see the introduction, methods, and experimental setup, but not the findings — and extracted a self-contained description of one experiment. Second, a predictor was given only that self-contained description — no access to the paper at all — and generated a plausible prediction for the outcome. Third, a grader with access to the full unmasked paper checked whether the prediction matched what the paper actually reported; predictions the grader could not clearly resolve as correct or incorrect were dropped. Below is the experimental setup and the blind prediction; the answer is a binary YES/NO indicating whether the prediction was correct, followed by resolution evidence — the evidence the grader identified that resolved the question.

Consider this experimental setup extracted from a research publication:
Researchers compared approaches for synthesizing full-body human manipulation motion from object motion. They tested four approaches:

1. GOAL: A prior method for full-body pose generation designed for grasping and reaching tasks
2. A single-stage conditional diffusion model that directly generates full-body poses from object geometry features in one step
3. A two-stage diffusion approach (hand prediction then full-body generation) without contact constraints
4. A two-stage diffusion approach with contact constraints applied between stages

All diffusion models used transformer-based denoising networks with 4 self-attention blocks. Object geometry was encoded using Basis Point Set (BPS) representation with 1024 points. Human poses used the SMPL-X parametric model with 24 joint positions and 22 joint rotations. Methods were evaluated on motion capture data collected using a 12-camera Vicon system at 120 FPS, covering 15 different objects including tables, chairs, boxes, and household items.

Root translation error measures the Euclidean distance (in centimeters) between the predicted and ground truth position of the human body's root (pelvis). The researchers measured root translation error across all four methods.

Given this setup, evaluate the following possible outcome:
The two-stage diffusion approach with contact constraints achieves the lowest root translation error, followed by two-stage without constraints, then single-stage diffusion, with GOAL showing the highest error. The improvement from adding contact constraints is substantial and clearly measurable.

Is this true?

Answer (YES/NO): NO